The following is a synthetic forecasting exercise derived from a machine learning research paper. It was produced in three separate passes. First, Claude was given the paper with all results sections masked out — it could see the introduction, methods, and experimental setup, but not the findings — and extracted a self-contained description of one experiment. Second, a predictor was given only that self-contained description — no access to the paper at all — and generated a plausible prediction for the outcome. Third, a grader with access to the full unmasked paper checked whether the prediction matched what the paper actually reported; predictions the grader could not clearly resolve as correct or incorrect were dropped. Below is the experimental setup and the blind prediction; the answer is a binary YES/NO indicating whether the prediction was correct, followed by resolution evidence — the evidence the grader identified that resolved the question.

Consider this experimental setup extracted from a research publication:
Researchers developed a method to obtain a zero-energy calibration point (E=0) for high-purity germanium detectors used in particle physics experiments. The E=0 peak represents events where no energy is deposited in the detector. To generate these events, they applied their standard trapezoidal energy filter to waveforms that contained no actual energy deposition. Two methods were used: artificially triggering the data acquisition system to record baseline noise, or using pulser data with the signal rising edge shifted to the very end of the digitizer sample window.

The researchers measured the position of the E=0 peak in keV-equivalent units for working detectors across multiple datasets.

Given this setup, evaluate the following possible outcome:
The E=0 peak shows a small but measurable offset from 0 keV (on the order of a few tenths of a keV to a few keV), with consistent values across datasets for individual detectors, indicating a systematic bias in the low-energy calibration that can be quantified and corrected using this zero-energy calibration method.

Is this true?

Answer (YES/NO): NO